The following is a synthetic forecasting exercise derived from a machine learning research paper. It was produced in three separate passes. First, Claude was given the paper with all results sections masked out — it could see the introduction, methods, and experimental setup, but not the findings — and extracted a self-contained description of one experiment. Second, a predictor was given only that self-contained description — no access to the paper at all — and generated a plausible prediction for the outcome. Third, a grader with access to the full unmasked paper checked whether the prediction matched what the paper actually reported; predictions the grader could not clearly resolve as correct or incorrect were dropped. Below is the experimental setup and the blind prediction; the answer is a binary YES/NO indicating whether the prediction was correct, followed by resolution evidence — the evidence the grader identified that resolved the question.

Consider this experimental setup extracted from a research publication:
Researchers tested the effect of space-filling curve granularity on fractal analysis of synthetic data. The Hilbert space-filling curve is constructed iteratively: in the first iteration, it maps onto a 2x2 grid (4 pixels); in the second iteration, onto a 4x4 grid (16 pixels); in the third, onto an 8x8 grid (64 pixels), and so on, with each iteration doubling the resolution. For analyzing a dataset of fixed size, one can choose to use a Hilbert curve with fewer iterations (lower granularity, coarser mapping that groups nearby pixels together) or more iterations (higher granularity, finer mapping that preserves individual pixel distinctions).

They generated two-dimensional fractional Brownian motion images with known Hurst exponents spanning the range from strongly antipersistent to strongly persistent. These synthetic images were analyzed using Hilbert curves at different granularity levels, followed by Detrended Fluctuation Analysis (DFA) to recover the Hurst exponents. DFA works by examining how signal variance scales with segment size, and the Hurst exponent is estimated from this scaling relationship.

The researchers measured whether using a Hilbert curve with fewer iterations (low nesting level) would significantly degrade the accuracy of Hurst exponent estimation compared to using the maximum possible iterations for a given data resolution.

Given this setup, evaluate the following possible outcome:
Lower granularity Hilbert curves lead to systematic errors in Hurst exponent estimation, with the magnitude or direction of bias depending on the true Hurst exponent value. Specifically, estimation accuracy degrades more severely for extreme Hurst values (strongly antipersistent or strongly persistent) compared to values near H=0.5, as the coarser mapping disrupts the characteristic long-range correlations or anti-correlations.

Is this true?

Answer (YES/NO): NO